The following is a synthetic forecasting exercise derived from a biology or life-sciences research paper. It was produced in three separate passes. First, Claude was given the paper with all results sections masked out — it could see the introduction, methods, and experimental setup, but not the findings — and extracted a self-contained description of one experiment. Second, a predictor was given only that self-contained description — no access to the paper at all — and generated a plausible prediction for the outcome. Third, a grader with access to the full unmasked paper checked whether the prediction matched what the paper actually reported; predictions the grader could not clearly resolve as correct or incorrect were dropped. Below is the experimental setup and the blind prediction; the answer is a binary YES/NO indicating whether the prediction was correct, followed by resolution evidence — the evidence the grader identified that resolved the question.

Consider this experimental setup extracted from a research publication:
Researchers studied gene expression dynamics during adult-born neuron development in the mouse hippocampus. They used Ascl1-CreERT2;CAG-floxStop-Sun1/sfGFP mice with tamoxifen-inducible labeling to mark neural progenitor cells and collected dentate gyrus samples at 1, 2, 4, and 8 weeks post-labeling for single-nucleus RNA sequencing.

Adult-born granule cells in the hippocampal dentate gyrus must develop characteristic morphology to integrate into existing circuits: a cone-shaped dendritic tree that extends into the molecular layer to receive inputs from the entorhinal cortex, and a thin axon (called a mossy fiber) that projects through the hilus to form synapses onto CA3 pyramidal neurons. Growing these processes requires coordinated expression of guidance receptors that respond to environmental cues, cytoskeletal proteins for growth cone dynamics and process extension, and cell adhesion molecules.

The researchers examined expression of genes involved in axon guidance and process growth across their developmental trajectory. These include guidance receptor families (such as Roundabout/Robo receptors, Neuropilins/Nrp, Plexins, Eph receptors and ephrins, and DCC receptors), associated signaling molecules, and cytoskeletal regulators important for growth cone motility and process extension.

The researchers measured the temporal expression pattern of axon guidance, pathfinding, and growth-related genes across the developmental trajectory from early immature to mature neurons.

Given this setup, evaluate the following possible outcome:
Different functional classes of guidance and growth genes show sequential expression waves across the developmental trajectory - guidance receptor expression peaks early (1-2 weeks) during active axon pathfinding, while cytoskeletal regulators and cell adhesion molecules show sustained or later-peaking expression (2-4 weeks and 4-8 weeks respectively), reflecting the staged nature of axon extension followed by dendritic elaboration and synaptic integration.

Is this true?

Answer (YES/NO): NO